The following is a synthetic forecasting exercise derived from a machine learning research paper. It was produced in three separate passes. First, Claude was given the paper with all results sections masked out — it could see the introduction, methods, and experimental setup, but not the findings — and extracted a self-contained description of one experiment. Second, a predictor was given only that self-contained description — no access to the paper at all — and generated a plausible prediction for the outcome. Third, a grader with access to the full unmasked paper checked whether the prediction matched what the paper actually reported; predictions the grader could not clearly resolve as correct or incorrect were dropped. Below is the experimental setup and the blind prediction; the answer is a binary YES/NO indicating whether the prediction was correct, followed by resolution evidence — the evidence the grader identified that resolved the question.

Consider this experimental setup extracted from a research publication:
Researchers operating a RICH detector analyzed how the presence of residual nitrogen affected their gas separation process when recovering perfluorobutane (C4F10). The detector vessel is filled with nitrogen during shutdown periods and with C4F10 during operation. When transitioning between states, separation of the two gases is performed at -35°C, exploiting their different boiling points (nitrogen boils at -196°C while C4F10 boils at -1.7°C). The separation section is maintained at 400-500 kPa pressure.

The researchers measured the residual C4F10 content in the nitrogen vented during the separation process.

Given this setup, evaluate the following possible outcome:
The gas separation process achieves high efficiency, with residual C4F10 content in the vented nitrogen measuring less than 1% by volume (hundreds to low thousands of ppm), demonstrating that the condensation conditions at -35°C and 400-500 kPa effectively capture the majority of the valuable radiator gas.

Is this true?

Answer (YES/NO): NO